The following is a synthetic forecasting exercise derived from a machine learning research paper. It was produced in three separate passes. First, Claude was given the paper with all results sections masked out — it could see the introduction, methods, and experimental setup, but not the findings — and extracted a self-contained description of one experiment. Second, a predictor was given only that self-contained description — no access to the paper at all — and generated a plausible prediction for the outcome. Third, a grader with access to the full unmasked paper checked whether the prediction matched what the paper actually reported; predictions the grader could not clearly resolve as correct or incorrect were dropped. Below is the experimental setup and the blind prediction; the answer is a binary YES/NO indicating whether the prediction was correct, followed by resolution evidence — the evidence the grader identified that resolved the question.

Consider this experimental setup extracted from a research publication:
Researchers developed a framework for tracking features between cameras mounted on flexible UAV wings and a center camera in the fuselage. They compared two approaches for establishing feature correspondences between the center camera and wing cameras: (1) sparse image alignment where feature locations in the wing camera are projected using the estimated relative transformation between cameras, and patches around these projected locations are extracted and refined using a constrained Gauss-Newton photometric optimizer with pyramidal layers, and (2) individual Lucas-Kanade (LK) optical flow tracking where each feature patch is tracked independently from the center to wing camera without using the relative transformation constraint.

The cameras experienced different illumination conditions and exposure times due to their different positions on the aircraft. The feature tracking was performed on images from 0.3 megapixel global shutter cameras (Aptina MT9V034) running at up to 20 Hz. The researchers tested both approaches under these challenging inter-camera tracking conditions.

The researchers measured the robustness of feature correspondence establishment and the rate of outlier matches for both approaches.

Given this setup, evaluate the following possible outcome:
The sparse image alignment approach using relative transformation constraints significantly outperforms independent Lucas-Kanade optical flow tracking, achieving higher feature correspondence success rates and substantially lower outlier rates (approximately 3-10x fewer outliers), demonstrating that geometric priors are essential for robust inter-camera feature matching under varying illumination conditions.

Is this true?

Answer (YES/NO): NO